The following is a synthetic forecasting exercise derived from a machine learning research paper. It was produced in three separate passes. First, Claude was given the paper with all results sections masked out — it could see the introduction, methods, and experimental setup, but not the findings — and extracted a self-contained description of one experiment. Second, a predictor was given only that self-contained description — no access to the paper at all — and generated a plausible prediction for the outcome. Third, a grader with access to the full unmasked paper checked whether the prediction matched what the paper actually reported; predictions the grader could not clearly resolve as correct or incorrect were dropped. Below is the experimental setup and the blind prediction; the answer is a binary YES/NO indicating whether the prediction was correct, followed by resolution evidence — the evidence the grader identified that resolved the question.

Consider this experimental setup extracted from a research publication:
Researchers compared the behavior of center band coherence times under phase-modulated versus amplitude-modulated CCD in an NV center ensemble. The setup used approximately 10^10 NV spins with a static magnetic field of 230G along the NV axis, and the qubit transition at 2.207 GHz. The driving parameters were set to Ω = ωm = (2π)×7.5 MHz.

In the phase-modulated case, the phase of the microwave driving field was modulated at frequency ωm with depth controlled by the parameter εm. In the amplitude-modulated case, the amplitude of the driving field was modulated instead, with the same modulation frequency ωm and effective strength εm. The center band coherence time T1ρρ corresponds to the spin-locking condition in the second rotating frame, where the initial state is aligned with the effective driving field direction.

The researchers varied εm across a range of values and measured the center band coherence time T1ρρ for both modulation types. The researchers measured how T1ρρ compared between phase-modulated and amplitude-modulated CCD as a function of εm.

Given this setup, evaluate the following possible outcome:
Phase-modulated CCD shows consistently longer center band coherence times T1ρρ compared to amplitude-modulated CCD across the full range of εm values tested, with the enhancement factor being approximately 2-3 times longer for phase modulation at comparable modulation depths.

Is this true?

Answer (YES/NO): NO